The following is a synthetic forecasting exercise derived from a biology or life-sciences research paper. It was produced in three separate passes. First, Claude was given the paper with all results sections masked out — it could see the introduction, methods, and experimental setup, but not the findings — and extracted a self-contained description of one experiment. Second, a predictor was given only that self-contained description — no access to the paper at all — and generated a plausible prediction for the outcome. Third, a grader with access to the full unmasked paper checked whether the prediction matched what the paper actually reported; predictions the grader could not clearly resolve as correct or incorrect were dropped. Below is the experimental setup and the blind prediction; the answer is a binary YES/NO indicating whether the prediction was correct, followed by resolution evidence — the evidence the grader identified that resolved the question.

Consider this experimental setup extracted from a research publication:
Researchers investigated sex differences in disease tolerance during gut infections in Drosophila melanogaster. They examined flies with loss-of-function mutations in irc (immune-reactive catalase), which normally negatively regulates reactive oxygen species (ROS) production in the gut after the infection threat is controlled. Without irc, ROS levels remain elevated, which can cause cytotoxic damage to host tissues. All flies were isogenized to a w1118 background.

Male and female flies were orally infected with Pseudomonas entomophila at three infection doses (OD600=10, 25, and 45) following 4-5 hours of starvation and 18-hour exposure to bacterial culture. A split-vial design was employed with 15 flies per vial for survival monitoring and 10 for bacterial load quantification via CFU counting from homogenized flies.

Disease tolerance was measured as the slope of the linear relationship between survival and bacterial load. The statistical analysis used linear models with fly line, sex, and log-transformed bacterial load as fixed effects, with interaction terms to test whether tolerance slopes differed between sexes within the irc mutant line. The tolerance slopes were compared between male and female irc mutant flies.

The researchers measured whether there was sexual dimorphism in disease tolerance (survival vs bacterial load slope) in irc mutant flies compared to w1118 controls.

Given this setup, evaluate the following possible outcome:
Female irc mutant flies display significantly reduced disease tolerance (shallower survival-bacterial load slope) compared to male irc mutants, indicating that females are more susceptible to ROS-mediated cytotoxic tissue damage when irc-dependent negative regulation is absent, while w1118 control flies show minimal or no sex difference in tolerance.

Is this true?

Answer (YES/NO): NO